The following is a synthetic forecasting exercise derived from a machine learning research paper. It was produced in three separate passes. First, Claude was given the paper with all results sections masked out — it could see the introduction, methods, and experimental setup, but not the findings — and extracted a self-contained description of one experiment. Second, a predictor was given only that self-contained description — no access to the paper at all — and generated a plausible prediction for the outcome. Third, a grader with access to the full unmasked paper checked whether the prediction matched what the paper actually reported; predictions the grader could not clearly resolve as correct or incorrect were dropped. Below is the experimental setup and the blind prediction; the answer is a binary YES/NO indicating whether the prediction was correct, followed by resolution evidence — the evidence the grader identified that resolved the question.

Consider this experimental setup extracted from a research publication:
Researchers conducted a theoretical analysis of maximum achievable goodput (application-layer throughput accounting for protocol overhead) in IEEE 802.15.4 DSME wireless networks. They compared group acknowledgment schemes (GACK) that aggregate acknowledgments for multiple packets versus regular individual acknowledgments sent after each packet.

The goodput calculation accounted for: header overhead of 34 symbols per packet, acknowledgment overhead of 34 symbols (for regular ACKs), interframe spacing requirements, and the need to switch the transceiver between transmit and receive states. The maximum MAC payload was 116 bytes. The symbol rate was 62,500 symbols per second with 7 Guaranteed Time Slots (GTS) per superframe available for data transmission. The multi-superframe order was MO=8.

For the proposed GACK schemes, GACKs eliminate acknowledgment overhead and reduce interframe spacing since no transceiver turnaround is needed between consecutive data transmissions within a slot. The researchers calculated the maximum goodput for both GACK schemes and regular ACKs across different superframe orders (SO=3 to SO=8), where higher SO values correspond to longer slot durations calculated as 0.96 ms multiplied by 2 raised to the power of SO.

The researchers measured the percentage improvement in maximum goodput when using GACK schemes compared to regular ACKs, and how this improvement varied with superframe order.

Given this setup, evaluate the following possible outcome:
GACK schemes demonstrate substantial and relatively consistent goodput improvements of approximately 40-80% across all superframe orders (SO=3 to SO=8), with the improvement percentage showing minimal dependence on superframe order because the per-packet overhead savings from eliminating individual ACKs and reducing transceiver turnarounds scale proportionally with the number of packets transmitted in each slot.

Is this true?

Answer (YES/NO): NO